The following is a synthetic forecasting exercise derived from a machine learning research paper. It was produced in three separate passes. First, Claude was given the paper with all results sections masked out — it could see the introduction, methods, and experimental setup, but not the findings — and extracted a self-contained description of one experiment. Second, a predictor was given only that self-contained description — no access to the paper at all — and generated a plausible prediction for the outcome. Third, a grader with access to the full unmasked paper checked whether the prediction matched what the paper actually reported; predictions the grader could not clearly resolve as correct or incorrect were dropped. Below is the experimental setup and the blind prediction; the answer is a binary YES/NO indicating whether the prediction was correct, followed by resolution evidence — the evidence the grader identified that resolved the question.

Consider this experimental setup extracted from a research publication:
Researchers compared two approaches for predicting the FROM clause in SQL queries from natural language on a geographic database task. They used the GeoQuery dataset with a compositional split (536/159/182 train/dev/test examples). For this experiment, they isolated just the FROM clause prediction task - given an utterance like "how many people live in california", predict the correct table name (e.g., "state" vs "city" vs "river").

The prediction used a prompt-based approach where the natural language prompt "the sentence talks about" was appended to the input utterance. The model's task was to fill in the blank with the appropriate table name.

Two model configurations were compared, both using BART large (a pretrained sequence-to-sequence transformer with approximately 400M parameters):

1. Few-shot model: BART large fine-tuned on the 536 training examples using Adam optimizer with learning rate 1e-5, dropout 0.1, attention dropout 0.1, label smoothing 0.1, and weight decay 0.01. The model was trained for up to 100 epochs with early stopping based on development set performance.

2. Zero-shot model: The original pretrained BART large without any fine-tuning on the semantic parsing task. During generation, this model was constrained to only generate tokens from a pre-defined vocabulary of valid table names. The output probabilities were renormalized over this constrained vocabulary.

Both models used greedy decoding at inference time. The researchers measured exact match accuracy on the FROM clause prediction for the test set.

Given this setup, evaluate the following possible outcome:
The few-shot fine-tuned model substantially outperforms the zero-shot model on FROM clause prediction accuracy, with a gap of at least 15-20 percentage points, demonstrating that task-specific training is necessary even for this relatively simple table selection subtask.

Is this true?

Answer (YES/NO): NO